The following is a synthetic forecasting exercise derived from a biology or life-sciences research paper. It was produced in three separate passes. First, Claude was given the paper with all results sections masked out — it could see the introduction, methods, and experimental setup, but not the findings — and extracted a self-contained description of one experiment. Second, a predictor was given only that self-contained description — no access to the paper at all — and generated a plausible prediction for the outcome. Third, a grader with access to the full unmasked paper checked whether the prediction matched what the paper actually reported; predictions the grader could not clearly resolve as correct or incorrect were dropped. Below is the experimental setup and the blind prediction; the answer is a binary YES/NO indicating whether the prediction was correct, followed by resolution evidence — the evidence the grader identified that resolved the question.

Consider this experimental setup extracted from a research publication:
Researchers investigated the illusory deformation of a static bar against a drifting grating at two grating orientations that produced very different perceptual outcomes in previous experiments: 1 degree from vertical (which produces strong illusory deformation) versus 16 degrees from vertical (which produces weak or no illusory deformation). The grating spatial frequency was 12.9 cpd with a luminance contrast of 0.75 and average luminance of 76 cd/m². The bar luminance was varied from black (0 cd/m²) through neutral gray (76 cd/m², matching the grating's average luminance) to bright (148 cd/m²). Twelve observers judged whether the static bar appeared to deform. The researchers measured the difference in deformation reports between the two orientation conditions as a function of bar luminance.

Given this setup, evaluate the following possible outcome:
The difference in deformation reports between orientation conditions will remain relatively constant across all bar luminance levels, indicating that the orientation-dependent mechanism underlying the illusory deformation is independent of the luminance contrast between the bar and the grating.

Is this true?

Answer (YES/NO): NO